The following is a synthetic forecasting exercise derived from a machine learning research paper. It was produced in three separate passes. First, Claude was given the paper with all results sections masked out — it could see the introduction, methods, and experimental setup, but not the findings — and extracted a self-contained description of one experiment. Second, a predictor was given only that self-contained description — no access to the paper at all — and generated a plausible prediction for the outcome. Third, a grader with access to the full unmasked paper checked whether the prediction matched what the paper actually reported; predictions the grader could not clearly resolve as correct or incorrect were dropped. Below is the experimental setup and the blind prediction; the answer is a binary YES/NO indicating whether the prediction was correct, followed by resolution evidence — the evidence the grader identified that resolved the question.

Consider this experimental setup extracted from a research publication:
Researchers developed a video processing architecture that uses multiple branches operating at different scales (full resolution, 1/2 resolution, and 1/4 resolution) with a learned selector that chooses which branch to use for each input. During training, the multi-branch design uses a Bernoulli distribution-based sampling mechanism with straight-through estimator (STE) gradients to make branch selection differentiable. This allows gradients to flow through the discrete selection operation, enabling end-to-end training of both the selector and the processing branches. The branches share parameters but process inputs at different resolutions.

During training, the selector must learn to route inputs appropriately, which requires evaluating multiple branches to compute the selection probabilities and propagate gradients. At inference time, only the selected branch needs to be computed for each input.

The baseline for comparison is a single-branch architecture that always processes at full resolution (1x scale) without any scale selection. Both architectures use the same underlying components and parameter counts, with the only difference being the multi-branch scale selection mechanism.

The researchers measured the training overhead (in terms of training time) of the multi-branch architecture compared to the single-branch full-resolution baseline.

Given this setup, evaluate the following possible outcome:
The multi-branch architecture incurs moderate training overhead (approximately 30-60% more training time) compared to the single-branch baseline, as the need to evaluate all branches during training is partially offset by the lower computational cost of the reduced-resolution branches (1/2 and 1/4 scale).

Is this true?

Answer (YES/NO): YES